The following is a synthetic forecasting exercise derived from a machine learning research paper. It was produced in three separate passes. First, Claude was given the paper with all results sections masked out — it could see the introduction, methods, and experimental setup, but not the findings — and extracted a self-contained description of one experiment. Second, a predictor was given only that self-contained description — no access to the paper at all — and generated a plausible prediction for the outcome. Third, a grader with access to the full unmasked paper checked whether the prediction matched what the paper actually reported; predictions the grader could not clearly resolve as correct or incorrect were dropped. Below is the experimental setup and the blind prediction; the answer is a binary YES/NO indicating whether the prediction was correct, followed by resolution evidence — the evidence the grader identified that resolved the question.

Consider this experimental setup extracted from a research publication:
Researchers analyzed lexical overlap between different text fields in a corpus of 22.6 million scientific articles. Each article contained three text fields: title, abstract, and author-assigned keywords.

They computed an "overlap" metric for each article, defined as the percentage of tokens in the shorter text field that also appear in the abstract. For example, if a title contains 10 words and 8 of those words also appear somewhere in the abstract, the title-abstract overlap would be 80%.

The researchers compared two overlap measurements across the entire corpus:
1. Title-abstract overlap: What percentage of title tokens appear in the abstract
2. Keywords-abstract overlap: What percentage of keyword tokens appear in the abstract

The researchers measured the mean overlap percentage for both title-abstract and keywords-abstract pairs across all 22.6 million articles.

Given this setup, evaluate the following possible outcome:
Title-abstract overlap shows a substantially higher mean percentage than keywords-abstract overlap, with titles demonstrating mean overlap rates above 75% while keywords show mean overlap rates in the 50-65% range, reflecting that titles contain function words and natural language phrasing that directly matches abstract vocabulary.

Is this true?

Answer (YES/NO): NO